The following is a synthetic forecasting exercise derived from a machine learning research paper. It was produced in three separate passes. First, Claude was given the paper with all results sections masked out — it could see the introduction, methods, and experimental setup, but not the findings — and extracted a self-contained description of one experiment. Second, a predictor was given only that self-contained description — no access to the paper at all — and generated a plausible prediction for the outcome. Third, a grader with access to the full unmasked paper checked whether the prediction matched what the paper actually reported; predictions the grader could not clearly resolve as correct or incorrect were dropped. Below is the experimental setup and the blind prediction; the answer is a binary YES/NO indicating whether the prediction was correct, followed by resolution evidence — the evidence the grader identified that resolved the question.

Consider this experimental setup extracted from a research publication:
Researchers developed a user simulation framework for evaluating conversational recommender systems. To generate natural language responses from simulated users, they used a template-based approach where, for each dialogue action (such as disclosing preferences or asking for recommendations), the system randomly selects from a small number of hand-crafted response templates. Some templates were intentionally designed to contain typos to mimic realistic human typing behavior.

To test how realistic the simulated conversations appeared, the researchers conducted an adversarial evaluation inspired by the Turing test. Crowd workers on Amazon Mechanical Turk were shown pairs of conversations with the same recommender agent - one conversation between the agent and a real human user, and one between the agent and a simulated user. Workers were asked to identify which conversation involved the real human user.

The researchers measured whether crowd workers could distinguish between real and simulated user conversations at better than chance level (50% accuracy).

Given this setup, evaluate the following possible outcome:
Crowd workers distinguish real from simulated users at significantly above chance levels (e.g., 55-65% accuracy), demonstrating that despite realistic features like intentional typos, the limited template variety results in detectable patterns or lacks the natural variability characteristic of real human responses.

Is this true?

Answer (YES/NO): NO